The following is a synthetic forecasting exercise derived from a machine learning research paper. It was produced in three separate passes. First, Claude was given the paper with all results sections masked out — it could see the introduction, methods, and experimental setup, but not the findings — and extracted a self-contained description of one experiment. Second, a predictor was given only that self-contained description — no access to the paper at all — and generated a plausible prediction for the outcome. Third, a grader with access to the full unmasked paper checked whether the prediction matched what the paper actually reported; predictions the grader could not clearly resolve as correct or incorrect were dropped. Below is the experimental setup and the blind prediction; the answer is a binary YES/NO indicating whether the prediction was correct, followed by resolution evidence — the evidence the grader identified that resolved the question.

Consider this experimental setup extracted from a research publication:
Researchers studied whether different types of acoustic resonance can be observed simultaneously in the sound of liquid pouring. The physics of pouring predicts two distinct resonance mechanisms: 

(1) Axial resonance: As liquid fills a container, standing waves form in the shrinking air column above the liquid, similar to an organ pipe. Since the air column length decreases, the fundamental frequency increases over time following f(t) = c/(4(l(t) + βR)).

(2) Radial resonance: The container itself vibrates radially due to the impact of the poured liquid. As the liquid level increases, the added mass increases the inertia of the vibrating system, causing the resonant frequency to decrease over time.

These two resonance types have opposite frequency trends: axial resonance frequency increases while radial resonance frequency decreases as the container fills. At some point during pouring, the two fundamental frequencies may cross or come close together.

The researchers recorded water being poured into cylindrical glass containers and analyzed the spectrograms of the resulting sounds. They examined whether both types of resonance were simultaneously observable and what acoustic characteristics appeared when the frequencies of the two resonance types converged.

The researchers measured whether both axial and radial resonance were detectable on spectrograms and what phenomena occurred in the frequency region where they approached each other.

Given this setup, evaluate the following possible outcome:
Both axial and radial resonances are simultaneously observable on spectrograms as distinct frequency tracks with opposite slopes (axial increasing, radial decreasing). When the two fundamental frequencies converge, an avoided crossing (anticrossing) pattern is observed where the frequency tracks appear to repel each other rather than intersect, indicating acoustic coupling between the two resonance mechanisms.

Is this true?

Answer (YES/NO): NO